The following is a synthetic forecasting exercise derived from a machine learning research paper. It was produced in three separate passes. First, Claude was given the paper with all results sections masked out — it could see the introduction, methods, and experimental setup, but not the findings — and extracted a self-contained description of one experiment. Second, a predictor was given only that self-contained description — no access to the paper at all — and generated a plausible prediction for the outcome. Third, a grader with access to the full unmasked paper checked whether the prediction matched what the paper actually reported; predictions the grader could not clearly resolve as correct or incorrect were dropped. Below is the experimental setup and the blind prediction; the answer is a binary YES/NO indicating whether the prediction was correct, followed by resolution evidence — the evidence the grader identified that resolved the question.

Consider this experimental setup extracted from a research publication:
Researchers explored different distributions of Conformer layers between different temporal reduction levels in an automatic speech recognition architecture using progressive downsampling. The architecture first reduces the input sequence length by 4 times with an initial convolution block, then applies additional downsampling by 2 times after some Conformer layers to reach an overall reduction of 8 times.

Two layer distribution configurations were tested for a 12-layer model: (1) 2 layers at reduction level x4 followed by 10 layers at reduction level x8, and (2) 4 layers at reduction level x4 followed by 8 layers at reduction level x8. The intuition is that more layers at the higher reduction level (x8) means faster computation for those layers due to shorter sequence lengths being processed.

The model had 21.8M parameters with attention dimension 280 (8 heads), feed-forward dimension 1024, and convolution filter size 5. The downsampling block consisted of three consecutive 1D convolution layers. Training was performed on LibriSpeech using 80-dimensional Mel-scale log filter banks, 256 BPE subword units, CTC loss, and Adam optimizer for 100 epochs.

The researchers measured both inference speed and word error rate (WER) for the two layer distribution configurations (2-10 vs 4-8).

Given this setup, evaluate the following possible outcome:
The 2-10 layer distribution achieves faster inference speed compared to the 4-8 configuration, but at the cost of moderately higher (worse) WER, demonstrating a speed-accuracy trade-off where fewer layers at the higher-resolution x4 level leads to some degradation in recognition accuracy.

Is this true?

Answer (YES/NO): YES